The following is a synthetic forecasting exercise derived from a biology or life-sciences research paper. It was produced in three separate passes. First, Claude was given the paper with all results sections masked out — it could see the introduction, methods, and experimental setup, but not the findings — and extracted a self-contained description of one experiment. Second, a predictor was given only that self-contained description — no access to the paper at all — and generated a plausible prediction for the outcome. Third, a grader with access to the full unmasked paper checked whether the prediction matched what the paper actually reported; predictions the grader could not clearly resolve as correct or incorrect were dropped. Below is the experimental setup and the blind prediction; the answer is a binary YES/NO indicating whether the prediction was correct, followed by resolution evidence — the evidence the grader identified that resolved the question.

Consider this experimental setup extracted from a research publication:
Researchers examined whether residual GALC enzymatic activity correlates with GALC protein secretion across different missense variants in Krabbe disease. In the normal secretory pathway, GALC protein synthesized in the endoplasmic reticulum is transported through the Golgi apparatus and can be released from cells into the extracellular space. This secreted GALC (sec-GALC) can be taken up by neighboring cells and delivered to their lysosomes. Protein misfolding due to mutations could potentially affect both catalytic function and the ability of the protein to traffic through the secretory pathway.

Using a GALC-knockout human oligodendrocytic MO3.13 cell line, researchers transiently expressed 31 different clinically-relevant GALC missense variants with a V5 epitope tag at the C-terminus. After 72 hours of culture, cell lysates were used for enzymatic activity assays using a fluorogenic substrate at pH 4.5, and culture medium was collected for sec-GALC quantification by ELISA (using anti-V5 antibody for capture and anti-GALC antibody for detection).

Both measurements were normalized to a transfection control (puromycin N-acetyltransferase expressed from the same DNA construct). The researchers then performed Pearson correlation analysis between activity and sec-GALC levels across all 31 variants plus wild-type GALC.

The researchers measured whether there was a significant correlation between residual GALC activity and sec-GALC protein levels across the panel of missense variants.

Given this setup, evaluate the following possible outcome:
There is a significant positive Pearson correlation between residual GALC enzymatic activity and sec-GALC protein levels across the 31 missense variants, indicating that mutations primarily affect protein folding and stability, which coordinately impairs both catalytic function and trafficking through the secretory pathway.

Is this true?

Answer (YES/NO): NO